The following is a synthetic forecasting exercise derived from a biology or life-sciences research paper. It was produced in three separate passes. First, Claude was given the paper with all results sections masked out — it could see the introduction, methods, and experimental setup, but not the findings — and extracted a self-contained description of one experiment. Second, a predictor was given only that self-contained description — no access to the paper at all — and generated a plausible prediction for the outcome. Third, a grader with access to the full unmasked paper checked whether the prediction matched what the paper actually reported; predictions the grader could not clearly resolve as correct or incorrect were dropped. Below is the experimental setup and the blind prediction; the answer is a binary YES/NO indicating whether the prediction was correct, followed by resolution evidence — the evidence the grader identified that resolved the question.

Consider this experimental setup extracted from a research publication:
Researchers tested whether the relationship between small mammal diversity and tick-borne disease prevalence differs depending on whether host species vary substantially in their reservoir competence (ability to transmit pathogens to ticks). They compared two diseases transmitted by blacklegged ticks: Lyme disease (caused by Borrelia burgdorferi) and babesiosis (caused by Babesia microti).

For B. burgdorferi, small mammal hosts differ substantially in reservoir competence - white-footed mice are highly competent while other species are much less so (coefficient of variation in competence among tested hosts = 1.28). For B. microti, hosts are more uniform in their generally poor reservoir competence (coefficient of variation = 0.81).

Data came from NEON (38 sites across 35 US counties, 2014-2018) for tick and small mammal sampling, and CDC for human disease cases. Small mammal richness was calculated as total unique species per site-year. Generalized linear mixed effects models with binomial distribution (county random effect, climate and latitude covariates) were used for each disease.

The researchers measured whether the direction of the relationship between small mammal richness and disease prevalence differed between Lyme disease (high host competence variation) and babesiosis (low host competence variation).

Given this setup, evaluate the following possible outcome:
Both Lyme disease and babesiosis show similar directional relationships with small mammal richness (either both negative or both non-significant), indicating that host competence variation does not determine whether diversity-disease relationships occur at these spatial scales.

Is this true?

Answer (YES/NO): NO